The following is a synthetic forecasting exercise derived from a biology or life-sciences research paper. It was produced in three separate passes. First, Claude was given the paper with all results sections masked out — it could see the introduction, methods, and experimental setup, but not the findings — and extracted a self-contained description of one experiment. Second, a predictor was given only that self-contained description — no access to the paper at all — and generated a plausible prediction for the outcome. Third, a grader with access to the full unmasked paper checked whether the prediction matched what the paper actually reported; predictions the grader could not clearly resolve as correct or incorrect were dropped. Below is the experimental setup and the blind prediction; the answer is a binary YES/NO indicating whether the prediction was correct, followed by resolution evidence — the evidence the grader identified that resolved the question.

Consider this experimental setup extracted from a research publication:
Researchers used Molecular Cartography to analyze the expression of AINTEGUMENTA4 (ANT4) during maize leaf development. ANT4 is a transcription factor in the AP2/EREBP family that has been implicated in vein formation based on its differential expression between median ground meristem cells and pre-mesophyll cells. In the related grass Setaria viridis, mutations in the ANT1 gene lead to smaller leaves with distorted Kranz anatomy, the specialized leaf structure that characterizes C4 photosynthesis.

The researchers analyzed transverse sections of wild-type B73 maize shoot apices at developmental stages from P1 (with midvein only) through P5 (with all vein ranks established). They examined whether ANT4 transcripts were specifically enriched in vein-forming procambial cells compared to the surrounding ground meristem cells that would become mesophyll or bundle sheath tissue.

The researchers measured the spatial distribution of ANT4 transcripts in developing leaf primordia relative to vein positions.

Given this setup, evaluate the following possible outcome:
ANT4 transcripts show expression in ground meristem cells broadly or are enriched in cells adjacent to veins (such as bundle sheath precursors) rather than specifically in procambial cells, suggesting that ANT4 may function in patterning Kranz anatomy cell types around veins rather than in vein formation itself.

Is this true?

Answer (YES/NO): NO